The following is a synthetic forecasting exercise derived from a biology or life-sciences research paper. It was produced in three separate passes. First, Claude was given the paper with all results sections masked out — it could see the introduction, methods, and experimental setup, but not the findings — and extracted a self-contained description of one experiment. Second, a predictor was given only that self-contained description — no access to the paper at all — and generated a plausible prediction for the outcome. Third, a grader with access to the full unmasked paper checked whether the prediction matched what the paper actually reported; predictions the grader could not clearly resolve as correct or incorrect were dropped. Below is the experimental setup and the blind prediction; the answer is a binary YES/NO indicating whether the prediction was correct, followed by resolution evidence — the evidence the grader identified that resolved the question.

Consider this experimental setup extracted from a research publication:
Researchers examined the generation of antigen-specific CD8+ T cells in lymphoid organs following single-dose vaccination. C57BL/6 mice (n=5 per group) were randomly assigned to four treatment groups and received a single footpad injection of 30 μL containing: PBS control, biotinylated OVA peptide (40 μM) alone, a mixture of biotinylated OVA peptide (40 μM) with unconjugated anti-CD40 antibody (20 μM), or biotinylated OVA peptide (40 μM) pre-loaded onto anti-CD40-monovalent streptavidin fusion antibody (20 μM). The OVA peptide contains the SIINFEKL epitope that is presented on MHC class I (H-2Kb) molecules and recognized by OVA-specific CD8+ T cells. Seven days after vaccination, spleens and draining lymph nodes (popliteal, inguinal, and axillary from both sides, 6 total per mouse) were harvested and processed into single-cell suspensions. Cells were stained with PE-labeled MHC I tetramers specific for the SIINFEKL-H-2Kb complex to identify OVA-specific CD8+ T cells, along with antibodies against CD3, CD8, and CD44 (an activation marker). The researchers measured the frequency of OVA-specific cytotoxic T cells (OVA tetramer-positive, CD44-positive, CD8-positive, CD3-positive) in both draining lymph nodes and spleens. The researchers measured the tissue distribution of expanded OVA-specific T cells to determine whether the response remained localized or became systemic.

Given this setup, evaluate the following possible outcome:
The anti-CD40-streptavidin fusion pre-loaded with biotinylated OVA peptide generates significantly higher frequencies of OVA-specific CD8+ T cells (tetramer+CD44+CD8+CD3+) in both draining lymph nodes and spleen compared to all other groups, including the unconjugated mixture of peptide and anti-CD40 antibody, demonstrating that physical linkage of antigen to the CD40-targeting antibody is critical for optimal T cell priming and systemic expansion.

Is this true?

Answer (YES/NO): YES